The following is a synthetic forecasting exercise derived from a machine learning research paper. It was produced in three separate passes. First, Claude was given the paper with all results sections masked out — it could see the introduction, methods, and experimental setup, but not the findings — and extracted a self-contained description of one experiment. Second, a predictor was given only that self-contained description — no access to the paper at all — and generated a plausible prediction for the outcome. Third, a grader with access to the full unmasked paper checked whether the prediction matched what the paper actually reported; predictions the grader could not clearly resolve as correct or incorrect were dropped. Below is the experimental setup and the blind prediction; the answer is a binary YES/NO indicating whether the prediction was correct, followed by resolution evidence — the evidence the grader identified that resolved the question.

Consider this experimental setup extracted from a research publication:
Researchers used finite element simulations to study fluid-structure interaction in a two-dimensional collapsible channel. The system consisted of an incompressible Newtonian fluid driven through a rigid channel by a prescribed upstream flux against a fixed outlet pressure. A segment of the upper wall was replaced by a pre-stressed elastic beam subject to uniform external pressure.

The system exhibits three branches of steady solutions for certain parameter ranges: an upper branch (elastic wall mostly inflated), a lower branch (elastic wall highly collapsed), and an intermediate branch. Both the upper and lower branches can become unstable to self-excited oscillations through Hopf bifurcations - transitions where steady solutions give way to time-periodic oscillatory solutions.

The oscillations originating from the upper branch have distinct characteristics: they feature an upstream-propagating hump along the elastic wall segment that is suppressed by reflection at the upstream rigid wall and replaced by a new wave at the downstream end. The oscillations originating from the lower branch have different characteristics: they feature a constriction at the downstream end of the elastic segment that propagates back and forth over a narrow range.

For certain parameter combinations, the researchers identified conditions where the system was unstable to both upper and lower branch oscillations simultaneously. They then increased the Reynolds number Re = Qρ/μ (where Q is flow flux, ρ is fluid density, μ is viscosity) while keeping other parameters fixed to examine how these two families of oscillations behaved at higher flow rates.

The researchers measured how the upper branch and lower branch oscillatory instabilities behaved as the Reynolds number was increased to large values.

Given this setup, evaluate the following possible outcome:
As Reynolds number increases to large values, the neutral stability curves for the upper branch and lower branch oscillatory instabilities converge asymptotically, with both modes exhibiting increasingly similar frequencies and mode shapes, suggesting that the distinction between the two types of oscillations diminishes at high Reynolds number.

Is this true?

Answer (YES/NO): NO